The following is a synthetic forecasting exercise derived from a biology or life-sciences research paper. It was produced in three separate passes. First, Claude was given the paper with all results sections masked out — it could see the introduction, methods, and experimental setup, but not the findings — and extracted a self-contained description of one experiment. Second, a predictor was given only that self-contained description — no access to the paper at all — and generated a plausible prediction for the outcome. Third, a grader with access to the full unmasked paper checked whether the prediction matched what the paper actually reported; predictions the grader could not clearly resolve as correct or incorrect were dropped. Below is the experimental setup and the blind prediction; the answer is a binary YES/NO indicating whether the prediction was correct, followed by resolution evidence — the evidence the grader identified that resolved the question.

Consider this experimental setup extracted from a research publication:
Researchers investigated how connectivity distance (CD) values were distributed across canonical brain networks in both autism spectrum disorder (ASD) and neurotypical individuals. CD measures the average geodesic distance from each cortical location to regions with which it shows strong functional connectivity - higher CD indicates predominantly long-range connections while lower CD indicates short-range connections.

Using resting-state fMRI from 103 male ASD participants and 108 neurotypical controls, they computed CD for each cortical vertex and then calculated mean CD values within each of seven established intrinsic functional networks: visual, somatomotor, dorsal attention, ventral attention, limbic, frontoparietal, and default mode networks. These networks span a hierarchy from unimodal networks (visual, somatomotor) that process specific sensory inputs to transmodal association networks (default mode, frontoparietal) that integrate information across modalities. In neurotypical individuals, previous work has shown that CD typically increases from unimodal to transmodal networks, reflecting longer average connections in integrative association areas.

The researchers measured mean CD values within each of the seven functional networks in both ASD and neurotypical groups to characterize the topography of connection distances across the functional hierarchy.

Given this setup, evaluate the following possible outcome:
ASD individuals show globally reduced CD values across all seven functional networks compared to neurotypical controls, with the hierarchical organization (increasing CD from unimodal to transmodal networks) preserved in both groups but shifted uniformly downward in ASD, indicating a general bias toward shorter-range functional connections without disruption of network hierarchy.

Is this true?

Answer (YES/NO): NO